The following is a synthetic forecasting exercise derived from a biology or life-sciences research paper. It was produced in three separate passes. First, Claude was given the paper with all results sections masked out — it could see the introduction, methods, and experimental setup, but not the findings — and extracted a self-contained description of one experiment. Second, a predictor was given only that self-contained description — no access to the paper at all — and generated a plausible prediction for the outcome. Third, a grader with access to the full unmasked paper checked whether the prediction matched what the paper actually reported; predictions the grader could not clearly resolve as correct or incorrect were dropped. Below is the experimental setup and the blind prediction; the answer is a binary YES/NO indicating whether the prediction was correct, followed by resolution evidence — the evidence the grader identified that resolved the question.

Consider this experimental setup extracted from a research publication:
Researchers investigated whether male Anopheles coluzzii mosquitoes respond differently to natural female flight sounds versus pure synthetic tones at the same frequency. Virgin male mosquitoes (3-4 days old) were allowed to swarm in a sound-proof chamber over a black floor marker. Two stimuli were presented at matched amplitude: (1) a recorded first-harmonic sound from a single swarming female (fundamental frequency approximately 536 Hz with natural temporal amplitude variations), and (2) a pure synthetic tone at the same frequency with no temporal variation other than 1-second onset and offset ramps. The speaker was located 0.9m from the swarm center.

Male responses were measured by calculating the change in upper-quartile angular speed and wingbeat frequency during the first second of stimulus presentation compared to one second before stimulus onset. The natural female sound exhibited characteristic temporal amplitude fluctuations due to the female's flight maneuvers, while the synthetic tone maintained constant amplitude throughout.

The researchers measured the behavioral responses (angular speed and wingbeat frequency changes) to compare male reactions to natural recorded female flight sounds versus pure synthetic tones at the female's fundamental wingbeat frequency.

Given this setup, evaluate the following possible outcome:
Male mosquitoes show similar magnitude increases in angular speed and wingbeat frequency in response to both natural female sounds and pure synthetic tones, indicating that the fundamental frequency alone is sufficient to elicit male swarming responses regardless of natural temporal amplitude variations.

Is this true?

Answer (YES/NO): NO